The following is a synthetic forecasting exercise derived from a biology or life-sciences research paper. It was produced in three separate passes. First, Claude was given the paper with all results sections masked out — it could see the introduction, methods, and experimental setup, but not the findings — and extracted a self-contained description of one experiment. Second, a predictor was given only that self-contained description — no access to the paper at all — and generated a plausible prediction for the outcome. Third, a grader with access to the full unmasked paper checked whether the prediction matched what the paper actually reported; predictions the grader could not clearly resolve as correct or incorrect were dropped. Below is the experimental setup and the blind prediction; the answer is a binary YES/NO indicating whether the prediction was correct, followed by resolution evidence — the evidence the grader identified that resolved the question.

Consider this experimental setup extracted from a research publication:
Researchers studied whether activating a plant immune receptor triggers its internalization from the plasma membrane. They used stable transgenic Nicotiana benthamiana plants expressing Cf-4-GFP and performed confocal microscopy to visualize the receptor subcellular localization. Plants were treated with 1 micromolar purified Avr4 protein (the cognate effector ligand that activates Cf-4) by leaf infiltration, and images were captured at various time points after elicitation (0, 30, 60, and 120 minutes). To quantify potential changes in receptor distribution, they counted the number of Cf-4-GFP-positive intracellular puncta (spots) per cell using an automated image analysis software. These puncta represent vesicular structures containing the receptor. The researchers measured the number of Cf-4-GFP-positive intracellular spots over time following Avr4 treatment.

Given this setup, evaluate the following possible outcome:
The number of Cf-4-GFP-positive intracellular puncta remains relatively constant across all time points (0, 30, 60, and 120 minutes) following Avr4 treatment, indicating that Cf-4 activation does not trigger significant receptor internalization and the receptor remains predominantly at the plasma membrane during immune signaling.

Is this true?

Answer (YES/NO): NO